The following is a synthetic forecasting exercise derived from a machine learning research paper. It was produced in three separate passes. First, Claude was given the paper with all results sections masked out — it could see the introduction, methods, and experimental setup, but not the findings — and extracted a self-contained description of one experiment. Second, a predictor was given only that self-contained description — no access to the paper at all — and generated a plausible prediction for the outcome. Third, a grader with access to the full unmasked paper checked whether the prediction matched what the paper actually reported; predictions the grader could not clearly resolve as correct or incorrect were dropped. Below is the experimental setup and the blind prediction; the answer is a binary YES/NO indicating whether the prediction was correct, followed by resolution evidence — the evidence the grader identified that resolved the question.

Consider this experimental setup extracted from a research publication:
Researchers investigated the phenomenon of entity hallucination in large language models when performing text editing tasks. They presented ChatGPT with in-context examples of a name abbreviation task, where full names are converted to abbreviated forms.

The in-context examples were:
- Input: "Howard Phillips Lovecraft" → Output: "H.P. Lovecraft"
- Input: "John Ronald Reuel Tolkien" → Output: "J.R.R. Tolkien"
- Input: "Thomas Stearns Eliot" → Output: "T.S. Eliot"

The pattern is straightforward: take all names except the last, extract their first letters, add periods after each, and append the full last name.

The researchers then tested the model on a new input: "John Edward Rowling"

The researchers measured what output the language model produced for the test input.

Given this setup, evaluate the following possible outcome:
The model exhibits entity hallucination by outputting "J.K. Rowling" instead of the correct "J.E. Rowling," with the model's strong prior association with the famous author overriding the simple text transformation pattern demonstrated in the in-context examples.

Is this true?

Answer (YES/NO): YES